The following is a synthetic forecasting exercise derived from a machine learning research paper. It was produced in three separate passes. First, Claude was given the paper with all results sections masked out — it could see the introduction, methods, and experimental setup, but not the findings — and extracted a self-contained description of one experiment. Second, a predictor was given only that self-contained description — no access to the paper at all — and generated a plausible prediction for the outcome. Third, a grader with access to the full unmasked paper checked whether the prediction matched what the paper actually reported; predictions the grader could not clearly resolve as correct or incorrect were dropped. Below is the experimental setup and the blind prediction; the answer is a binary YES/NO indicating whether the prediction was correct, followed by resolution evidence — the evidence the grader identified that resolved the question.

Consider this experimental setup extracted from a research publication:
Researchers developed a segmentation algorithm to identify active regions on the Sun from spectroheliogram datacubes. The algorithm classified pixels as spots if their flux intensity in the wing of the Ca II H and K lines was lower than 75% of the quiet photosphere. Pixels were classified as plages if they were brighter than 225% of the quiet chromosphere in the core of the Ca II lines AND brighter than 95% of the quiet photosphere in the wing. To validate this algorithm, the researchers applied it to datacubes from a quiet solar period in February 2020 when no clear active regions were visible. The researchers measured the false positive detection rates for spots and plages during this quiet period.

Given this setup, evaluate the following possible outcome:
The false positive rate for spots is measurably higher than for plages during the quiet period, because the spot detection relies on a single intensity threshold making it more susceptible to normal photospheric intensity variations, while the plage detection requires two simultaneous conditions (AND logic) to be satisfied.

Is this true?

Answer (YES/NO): NO